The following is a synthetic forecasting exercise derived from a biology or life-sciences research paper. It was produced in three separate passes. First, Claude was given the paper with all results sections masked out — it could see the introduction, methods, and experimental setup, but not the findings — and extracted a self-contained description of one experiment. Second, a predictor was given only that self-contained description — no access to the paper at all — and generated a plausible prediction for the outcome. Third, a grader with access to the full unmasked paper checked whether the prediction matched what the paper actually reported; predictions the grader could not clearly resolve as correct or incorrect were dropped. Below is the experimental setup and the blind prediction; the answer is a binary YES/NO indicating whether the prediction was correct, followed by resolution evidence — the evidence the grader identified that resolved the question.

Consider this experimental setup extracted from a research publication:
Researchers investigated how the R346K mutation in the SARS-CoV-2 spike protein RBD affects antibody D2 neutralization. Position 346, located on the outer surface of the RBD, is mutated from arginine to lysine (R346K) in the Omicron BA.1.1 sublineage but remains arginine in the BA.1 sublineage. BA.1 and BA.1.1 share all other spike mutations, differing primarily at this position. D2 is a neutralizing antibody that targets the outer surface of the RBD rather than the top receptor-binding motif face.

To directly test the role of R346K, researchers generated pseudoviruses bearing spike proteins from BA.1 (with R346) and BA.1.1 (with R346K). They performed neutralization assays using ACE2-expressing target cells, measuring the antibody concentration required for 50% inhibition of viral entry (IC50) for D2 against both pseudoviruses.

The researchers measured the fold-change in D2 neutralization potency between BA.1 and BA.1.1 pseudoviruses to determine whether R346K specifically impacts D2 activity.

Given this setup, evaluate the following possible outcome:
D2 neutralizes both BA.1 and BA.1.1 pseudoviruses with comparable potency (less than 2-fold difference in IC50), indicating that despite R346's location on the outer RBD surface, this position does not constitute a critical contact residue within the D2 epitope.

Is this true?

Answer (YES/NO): NO